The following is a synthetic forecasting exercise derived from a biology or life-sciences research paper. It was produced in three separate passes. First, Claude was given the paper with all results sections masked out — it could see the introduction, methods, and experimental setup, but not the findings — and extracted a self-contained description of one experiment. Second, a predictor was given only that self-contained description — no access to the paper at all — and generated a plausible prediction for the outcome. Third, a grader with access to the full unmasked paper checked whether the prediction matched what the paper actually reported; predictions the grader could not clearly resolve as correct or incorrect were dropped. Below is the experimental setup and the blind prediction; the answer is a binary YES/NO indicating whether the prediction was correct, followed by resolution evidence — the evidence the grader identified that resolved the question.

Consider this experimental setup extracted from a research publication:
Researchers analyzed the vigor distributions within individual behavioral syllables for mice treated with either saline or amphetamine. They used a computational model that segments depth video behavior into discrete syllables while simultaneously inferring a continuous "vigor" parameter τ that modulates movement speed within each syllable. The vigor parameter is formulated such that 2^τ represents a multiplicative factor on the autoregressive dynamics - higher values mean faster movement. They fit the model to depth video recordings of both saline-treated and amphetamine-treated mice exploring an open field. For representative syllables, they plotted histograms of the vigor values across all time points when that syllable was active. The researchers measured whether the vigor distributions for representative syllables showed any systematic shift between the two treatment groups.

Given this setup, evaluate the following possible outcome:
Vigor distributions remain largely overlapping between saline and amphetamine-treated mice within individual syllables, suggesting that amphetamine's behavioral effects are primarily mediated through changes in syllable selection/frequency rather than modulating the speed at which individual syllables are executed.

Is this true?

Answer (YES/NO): NO